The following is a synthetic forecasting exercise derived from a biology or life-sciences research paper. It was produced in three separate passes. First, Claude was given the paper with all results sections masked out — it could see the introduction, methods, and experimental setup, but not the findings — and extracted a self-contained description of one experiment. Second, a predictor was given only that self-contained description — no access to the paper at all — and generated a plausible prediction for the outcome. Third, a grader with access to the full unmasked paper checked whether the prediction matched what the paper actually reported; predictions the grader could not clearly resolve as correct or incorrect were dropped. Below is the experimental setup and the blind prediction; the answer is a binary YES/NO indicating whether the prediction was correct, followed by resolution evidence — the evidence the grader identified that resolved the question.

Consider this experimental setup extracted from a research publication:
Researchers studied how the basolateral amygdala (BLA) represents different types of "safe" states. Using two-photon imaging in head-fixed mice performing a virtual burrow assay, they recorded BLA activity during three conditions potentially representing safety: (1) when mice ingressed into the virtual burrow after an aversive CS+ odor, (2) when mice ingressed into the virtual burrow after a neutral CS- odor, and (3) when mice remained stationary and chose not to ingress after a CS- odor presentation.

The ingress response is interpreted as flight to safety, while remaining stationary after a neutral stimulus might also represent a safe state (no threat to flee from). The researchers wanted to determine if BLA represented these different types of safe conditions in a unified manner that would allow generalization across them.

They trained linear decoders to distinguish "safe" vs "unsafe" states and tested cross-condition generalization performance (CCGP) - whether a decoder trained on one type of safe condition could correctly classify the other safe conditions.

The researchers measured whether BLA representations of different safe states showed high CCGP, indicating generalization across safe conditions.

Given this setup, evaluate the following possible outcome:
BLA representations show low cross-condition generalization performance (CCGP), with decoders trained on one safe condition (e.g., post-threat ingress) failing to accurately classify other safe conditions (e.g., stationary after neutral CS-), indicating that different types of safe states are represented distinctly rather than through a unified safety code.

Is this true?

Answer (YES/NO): NO